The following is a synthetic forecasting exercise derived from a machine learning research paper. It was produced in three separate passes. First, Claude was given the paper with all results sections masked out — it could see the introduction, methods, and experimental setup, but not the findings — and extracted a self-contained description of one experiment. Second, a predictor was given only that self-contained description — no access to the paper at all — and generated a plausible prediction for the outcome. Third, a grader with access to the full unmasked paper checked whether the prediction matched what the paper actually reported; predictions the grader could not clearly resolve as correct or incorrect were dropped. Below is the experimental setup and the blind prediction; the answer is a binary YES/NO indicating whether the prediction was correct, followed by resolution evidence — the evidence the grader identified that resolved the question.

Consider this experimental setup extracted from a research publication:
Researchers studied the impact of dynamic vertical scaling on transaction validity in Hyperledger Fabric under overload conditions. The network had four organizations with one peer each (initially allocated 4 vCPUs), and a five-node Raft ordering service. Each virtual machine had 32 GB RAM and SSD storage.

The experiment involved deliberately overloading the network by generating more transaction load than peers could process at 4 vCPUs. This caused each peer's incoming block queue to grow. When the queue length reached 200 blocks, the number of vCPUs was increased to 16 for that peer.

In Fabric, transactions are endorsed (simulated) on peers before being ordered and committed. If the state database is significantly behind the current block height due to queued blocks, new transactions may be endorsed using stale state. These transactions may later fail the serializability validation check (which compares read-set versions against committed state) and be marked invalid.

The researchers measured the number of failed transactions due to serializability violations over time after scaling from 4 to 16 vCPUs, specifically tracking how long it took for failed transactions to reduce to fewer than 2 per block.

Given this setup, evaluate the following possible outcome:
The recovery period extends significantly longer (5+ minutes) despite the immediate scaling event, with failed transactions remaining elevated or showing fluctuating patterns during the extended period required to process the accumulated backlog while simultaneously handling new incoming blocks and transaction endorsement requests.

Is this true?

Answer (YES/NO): NO